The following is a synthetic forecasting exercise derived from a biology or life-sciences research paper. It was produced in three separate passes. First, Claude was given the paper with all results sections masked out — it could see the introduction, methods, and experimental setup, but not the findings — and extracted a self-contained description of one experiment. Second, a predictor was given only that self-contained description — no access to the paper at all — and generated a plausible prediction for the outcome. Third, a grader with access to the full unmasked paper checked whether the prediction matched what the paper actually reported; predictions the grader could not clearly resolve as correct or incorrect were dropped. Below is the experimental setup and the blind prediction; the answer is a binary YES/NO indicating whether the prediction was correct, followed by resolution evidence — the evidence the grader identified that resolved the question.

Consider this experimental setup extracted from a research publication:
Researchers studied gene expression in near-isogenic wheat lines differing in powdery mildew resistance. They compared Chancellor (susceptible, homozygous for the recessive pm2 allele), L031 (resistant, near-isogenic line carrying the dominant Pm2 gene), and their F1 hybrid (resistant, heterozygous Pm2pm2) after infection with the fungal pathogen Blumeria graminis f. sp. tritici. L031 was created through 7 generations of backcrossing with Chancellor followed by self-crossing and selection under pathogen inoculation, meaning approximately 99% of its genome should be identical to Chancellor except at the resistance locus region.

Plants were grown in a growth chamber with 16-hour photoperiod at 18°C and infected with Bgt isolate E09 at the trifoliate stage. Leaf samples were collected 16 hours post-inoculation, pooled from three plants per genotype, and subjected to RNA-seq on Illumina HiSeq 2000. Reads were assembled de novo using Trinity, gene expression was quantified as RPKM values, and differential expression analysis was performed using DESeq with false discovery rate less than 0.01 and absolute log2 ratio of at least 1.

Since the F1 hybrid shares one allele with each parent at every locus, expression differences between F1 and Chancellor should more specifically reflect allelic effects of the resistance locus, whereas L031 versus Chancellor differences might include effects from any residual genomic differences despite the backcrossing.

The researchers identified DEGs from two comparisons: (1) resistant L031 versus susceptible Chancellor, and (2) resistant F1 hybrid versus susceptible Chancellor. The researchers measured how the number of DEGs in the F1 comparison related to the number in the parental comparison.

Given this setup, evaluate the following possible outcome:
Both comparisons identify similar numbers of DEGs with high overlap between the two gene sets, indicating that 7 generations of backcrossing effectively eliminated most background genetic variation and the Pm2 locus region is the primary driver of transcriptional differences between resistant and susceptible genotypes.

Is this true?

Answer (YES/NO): NO